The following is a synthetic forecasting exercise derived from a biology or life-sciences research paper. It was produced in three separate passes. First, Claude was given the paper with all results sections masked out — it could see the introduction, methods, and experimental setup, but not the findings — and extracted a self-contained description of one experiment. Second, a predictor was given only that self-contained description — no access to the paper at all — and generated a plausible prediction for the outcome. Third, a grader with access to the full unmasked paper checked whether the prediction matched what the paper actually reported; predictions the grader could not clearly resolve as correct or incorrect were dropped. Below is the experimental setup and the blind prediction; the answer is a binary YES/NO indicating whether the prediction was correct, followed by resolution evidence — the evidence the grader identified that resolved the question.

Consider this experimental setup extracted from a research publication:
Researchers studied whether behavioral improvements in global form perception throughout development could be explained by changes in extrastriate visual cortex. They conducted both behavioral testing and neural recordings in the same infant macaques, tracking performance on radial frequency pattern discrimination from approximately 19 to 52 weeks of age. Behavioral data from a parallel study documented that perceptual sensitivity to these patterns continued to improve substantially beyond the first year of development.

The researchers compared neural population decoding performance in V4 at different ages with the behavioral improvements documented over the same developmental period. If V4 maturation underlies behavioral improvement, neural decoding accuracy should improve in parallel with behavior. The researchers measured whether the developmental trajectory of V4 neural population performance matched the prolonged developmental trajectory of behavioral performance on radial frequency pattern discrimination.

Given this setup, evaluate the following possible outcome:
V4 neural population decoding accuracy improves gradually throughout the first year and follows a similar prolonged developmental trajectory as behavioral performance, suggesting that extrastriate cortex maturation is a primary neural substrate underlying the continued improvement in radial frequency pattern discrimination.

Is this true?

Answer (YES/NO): NO